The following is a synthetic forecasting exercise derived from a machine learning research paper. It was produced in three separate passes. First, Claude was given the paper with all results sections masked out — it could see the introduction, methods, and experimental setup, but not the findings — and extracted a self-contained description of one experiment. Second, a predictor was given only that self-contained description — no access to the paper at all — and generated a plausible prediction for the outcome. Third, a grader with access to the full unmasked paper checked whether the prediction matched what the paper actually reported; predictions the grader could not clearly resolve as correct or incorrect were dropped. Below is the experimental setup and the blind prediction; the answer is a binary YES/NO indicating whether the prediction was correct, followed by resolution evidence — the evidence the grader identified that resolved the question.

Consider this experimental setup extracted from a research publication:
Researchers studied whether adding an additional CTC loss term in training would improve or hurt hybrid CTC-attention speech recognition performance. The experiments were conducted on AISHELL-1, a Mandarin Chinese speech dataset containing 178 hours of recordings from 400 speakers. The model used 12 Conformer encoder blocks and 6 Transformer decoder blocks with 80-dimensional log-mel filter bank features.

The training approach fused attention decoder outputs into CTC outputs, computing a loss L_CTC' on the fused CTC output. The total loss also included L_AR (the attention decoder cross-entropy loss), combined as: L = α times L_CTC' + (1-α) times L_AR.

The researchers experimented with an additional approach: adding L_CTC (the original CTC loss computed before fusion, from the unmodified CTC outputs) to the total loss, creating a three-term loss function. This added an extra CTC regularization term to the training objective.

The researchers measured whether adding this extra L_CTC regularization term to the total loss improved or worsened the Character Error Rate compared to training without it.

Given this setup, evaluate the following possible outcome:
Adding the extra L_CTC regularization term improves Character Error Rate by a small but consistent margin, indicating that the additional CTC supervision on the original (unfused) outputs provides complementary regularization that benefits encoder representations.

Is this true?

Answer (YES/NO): NO